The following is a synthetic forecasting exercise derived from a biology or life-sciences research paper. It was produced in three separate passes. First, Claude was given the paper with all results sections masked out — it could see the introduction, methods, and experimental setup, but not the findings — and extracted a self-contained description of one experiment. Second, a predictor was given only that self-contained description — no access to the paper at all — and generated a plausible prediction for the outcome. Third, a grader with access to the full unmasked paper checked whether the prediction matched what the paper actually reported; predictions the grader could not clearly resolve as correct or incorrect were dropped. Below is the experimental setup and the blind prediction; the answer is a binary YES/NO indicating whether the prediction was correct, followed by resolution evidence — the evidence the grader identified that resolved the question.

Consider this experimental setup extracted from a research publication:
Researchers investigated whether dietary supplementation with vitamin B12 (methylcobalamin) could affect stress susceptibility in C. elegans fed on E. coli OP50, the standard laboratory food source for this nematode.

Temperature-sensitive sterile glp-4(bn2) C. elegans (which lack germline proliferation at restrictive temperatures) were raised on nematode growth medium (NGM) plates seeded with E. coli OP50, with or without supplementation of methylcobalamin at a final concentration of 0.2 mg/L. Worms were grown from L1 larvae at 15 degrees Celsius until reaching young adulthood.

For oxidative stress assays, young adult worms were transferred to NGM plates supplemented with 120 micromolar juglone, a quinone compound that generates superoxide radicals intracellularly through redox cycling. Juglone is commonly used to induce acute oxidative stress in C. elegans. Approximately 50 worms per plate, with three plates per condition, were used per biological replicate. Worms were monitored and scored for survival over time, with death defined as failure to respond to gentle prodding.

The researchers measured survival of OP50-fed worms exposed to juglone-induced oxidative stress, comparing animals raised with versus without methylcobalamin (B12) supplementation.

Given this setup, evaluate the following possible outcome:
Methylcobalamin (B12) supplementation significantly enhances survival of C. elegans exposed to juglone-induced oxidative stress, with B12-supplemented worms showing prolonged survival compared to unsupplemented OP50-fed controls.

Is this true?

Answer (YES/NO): YES